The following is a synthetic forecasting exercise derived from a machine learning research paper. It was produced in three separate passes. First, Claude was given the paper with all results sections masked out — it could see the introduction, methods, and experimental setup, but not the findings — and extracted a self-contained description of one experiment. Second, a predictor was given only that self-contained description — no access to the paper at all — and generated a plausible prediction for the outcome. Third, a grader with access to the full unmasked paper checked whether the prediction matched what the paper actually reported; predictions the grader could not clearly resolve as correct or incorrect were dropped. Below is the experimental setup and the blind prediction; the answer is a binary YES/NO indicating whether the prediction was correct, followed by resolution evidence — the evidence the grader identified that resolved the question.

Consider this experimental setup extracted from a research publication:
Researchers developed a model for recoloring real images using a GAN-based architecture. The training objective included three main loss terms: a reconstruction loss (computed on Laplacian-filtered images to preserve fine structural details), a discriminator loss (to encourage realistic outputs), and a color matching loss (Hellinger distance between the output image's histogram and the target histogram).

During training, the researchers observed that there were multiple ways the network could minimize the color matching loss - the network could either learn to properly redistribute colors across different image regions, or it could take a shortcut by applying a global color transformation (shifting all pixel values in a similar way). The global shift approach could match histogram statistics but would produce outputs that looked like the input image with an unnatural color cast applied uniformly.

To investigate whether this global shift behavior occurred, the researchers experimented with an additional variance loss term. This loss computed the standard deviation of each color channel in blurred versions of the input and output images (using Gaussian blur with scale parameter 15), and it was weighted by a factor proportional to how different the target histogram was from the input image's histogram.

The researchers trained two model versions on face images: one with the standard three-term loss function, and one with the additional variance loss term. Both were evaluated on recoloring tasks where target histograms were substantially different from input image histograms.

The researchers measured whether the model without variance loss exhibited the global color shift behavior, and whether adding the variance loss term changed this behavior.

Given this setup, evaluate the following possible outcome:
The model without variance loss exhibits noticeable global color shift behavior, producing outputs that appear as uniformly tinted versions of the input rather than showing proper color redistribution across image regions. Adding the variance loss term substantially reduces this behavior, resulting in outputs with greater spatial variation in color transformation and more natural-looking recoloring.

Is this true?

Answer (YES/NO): YES